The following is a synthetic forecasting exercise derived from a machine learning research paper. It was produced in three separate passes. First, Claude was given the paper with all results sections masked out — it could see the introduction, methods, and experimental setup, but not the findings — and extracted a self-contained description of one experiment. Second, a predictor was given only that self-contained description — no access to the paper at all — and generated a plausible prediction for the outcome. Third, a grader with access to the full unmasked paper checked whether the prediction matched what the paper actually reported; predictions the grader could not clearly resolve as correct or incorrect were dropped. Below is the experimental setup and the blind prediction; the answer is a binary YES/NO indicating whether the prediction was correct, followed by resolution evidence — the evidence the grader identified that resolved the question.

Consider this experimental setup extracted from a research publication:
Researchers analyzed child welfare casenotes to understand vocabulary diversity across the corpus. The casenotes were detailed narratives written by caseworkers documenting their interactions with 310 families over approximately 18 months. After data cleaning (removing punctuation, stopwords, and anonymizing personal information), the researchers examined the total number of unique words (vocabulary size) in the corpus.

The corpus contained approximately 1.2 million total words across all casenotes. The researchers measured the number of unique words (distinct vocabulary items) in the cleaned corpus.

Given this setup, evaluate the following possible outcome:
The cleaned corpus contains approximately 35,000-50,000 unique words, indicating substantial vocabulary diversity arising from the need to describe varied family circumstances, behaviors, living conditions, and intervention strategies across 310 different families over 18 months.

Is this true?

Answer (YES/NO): YES